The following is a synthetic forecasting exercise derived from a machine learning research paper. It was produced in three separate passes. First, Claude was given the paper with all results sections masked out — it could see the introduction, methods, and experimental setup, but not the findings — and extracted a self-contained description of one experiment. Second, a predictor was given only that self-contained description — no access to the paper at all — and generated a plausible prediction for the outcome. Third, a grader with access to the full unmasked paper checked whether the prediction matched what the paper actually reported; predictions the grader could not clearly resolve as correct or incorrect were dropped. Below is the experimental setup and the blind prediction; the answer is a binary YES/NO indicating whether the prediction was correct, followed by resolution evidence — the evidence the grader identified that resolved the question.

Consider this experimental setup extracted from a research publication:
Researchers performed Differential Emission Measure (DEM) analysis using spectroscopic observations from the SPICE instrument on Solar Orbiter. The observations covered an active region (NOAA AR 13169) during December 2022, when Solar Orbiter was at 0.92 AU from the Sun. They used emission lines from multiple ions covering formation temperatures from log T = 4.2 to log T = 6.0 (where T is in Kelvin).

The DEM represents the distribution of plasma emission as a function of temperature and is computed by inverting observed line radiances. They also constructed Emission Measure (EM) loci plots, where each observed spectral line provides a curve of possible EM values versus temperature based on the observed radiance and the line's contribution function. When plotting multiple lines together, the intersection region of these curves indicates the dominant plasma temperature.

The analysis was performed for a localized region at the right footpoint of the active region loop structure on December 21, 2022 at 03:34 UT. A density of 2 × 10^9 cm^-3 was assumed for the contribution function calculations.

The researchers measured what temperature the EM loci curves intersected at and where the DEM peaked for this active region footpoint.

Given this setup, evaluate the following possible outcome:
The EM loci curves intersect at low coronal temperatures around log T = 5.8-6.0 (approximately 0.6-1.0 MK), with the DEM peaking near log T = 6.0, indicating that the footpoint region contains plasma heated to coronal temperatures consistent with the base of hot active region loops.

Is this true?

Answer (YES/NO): NO